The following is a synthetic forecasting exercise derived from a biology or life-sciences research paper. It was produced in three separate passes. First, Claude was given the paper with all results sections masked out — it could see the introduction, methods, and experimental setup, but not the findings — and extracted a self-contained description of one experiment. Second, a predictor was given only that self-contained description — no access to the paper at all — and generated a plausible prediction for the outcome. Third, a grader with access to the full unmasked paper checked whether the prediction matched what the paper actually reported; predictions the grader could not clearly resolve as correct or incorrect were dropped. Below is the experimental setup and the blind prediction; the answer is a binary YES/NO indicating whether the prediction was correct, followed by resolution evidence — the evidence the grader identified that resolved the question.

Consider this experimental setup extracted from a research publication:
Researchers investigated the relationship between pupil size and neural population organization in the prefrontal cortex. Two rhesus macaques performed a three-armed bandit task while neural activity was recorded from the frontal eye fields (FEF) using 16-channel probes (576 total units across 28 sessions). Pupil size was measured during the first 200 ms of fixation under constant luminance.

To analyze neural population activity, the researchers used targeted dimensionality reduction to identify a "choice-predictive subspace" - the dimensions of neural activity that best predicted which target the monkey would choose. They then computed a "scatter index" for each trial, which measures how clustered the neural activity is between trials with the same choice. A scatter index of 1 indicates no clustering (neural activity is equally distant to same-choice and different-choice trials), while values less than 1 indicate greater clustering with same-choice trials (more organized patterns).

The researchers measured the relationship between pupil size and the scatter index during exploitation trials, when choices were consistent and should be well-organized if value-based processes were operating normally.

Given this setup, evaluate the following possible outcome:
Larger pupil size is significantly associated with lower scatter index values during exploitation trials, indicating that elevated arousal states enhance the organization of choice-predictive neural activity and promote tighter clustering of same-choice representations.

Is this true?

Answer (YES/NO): NO